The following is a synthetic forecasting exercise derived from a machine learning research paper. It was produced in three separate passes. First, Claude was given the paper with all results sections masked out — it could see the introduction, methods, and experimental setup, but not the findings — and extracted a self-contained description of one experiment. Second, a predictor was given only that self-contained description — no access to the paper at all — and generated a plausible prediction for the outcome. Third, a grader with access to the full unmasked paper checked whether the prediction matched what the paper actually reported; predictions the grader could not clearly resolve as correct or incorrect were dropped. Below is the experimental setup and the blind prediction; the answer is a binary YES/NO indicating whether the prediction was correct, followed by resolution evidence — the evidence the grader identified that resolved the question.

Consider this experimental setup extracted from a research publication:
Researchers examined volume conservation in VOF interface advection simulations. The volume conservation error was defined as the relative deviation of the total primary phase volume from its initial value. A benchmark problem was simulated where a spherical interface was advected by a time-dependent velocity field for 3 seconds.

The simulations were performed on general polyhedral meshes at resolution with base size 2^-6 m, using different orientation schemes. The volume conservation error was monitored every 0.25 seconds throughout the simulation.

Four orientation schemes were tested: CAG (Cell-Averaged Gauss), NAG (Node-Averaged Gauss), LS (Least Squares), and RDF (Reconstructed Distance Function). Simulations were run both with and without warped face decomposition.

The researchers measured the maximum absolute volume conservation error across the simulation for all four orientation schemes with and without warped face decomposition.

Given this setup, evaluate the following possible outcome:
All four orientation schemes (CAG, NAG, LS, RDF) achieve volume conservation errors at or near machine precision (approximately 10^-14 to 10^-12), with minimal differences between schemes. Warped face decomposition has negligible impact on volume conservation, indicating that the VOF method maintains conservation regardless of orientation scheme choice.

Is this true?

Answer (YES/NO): NO